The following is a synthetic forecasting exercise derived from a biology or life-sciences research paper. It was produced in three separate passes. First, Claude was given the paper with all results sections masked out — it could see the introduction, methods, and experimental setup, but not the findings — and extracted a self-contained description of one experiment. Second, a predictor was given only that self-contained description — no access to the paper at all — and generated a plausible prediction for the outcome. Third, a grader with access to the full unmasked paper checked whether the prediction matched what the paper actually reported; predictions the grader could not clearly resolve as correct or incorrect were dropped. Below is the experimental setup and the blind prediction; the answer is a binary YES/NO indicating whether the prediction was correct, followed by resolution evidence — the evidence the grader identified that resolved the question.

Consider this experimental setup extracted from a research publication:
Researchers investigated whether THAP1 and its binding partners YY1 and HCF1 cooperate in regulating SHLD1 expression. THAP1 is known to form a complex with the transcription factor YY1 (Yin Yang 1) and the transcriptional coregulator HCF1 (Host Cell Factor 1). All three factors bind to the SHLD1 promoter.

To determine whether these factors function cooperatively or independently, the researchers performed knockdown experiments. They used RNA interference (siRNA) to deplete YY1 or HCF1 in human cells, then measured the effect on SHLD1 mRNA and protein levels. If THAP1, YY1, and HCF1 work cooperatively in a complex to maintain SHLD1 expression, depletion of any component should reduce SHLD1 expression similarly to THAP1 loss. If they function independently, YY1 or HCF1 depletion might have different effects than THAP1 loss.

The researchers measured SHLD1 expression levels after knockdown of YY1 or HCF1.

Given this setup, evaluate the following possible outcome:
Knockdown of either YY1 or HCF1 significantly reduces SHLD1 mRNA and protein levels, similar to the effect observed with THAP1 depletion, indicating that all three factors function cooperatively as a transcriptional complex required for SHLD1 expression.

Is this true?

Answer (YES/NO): YES